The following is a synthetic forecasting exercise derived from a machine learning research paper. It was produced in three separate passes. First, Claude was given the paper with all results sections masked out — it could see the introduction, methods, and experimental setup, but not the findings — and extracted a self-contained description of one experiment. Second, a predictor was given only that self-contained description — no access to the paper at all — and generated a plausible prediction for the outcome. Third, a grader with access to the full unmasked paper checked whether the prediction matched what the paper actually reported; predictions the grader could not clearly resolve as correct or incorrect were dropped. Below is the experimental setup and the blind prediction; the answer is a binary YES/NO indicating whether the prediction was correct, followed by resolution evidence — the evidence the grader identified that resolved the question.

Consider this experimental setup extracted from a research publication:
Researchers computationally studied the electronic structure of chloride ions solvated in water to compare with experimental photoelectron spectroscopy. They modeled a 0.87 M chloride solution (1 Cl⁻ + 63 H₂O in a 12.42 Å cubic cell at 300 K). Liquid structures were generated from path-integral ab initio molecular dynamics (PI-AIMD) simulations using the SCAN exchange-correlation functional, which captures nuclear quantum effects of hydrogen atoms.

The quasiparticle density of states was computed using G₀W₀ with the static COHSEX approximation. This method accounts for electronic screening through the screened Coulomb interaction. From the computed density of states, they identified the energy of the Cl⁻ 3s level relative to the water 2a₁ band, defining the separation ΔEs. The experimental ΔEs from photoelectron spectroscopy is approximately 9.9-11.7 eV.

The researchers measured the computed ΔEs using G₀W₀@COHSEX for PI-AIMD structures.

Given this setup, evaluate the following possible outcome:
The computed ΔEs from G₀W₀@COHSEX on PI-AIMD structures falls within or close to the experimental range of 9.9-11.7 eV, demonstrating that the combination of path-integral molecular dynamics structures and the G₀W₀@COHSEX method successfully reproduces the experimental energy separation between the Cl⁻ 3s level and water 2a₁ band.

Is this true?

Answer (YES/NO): NO